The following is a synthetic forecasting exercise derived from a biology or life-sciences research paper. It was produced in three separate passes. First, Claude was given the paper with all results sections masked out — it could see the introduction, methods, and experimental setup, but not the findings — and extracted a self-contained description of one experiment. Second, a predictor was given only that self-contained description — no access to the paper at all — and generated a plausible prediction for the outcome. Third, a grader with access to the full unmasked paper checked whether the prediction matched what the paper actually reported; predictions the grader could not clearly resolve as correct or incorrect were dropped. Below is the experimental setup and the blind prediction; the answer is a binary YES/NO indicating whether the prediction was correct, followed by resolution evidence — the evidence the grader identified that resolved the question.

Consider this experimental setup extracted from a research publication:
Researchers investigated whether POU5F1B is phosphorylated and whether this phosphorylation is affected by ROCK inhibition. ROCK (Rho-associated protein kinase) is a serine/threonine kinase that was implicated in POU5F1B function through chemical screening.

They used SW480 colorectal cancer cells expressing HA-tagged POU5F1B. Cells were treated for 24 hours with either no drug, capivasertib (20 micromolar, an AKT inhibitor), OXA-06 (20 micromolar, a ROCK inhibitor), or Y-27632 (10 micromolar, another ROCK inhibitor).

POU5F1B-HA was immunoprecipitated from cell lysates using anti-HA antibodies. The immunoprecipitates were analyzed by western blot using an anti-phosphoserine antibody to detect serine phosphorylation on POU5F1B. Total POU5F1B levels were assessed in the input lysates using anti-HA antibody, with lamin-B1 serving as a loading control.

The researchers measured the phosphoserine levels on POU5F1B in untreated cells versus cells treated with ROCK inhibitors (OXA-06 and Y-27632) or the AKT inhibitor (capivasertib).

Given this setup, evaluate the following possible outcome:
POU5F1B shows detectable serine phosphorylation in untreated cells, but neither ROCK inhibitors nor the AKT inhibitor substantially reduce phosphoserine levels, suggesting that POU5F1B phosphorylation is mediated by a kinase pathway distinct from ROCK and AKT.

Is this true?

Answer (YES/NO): NO